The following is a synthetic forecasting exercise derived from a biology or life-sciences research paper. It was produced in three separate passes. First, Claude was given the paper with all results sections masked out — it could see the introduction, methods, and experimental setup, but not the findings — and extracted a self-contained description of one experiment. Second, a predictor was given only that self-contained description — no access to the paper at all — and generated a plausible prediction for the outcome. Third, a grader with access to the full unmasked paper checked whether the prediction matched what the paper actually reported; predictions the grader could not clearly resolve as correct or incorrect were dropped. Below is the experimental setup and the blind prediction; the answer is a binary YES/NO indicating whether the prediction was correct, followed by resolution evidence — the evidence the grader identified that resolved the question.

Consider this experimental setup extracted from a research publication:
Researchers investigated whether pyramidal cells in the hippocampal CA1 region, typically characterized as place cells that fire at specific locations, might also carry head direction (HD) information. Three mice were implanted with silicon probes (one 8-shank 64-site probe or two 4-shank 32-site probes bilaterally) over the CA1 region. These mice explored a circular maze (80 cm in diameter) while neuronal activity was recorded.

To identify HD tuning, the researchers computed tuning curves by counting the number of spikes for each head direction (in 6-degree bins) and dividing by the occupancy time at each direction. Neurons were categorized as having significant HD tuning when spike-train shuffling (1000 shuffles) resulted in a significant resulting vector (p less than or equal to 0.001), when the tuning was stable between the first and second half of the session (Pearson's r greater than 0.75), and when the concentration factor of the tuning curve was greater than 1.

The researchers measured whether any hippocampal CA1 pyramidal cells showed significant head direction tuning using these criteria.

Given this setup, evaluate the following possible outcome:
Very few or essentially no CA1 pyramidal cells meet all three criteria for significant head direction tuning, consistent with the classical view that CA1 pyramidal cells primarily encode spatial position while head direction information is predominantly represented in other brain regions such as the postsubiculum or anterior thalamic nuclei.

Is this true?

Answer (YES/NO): YES